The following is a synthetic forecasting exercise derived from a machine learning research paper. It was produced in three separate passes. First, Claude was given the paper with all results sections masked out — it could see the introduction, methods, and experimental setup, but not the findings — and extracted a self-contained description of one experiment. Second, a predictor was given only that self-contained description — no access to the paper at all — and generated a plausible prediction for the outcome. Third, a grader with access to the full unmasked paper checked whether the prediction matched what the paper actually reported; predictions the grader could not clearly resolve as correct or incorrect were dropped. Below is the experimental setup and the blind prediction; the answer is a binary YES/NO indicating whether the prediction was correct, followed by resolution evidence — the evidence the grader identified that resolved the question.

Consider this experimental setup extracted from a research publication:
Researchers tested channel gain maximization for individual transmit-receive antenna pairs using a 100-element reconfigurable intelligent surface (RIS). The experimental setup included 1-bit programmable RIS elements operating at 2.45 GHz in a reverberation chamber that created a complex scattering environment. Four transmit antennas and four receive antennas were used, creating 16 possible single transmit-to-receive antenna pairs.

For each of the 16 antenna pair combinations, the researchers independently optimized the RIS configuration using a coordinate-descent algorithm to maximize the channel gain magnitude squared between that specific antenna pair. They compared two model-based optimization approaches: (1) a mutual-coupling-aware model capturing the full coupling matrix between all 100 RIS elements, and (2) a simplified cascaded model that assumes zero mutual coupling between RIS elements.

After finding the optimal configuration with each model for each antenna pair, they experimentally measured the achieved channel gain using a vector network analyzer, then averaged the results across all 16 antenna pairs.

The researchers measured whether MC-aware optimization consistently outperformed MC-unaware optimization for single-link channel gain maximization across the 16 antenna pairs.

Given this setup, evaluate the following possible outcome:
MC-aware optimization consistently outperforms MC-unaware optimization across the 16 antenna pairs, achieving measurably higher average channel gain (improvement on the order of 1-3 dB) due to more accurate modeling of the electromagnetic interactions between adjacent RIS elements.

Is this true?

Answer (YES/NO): NO